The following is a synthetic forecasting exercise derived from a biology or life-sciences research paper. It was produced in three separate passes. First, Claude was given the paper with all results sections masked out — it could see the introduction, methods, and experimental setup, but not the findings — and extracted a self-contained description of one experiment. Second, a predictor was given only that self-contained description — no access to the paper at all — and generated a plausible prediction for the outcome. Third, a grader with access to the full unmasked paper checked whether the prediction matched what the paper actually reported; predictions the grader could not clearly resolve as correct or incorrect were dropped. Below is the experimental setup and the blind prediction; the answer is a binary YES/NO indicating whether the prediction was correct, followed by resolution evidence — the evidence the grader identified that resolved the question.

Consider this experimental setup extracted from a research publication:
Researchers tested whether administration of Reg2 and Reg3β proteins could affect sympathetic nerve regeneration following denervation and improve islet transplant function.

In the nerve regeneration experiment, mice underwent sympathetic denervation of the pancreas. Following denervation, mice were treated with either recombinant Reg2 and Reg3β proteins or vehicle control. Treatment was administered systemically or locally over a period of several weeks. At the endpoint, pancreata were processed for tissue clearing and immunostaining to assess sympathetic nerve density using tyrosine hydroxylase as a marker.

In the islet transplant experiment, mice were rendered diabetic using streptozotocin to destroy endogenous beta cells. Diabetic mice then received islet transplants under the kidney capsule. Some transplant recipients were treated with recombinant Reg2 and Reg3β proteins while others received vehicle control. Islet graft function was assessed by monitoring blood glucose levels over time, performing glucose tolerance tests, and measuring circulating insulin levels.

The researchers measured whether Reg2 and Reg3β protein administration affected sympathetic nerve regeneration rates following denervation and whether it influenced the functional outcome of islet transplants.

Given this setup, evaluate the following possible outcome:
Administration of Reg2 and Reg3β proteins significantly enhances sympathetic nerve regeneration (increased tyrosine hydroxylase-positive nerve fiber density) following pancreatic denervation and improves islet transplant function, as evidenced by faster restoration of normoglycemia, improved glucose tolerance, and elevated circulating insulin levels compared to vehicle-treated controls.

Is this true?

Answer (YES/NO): NO